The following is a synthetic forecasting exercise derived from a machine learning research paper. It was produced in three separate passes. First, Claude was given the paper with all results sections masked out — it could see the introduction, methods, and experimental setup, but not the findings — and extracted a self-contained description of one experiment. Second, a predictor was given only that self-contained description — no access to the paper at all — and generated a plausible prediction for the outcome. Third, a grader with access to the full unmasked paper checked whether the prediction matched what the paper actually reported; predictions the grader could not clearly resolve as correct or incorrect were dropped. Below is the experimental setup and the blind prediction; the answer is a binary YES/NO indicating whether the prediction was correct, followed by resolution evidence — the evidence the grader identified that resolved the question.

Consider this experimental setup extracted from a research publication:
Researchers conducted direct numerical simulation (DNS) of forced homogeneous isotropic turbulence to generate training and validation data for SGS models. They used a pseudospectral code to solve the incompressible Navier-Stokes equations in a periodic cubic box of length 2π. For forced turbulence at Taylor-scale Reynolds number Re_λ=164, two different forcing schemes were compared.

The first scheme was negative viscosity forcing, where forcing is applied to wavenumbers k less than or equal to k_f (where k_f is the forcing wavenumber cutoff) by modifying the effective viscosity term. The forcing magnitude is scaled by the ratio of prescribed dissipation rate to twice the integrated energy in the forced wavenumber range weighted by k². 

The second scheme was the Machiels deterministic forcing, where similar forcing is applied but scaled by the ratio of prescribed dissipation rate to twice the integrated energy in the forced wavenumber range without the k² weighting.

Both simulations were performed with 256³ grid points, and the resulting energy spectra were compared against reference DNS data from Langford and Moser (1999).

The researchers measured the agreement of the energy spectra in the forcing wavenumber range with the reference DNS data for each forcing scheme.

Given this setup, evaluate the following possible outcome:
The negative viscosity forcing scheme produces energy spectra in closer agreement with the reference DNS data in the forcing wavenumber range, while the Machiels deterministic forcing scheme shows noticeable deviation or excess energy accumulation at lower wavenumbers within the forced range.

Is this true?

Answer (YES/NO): NO